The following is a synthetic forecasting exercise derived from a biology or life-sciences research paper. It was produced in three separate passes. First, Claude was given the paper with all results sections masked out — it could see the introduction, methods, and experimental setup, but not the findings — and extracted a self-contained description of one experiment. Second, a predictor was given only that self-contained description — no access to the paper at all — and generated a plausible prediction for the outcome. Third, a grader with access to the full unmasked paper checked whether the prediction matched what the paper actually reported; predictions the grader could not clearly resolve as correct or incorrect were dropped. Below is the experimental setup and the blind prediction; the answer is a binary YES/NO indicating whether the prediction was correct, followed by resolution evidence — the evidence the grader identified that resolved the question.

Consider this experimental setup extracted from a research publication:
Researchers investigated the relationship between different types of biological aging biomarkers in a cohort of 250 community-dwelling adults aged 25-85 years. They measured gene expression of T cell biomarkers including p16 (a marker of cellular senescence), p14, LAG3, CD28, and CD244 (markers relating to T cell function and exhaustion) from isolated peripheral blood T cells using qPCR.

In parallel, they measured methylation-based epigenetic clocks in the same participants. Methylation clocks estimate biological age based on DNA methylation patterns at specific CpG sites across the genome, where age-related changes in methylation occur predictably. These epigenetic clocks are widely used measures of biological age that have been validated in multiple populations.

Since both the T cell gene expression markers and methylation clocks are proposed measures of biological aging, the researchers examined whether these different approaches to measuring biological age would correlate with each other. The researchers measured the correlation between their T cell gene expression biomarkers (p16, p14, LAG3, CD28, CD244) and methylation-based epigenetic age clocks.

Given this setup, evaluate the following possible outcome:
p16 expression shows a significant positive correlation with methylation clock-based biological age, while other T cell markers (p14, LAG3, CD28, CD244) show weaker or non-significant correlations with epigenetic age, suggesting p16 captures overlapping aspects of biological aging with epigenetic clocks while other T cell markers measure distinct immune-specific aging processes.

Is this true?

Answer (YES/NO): NO